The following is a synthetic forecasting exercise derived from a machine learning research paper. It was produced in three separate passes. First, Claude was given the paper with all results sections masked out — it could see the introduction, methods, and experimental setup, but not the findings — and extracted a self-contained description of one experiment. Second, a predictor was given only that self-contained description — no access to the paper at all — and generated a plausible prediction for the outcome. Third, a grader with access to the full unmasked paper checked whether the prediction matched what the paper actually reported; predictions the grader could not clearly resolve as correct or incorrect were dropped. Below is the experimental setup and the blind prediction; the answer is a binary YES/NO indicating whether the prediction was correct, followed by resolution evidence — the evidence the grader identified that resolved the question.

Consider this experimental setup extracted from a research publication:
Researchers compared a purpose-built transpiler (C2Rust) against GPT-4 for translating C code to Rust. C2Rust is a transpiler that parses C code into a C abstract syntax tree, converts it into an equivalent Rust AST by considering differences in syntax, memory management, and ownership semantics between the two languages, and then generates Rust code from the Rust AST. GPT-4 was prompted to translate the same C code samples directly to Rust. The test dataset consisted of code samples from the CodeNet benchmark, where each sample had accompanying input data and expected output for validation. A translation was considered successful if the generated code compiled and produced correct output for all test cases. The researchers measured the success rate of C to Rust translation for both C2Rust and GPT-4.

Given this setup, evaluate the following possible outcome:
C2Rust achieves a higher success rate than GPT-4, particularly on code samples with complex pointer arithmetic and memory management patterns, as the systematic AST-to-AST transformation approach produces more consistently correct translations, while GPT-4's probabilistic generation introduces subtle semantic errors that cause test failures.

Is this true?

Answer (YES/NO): YES